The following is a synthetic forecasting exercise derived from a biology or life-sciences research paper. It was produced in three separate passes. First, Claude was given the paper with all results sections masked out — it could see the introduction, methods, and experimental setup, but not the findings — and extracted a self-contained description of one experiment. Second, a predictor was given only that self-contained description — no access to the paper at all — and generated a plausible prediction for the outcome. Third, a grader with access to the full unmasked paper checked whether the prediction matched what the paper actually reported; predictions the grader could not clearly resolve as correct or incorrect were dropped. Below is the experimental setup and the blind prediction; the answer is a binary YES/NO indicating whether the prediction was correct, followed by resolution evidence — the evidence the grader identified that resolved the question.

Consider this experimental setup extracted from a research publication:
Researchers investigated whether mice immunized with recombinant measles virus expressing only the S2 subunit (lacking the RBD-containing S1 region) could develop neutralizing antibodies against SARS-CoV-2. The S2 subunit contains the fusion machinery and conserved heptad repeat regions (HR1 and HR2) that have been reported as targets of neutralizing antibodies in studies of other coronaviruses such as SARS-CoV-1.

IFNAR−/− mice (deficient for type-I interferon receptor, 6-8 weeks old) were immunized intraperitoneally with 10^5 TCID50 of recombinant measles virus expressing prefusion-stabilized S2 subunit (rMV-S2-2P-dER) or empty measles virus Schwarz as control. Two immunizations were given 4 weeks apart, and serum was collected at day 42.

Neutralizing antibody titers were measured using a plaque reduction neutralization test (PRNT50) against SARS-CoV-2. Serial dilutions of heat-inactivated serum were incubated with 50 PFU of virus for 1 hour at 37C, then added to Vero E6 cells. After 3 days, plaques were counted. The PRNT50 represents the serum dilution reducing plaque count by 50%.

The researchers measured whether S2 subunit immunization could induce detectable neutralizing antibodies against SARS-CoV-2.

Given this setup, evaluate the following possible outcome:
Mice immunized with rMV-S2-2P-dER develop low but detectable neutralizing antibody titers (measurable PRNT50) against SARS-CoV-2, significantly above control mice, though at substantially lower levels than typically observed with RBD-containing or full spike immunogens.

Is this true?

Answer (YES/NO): NO